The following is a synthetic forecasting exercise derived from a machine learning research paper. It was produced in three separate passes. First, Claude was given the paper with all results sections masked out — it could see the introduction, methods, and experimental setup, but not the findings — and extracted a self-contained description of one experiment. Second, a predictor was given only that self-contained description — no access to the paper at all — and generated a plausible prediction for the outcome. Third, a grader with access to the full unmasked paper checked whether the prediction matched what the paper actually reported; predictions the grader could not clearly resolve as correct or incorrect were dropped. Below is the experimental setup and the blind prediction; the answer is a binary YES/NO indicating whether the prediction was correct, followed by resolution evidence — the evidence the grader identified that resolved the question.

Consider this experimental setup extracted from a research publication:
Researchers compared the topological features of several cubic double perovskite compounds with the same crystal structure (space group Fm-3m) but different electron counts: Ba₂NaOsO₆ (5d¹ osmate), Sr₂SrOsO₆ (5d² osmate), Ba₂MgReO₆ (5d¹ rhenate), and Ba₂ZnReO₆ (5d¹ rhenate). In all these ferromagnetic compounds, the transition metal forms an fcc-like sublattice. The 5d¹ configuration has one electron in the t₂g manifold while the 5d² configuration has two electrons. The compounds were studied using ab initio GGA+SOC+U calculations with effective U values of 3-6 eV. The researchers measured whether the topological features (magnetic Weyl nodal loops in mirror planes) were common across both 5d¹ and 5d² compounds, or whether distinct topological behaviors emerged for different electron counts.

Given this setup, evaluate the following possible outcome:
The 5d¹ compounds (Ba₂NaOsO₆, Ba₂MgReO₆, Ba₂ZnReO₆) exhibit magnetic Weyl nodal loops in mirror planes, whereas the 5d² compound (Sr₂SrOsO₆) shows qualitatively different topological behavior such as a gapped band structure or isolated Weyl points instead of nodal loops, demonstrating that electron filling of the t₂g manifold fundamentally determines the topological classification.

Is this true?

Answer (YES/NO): NO